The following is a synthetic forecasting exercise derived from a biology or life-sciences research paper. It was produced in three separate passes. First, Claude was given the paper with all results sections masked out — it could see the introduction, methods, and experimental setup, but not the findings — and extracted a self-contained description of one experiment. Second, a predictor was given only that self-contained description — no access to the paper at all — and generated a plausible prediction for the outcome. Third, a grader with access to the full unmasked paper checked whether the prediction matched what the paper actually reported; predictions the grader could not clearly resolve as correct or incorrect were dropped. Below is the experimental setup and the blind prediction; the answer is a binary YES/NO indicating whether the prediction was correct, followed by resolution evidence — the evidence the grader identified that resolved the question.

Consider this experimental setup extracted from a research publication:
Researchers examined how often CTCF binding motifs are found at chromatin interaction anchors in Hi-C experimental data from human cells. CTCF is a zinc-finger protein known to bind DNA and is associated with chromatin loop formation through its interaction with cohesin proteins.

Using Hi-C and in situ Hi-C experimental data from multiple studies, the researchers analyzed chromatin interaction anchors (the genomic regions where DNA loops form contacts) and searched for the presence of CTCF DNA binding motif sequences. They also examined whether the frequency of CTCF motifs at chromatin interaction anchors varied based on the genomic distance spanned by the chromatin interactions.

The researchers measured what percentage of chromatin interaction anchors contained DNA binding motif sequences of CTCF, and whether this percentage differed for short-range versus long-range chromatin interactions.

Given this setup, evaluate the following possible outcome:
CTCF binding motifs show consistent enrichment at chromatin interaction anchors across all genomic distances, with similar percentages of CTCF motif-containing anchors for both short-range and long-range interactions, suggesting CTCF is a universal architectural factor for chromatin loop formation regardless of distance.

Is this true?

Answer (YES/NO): NO